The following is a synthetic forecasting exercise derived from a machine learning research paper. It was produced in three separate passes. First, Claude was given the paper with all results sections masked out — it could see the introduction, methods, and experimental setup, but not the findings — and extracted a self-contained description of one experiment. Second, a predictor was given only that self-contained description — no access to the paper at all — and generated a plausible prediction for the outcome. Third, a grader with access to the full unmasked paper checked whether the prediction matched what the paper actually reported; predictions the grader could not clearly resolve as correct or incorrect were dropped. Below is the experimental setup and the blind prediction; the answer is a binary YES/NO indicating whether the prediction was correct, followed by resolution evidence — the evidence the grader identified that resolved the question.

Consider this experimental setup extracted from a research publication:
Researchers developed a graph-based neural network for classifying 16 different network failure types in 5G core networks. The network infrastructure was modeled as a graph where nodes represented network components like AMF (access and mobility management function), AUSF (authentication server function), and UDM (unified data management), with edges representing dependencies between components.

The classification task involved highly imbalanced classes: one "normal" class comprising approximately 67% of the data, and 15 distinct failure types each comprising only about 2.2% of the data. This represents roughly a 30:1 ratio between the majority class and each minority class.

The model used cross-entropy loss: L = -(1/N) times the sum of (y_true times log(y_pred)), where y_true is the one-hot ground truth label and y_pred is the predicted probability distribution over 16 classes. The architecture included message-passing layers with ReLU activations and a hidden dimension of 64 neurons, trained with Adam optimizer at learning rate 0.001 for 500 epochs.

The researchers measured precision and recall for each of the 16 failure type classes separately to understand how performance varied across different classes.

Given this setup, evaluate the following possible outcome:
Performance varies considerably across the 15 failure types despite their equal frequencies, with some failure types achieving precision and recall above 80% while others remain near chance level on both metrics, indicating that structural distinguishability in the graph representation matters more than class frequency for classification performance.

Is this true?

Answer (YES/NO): NO